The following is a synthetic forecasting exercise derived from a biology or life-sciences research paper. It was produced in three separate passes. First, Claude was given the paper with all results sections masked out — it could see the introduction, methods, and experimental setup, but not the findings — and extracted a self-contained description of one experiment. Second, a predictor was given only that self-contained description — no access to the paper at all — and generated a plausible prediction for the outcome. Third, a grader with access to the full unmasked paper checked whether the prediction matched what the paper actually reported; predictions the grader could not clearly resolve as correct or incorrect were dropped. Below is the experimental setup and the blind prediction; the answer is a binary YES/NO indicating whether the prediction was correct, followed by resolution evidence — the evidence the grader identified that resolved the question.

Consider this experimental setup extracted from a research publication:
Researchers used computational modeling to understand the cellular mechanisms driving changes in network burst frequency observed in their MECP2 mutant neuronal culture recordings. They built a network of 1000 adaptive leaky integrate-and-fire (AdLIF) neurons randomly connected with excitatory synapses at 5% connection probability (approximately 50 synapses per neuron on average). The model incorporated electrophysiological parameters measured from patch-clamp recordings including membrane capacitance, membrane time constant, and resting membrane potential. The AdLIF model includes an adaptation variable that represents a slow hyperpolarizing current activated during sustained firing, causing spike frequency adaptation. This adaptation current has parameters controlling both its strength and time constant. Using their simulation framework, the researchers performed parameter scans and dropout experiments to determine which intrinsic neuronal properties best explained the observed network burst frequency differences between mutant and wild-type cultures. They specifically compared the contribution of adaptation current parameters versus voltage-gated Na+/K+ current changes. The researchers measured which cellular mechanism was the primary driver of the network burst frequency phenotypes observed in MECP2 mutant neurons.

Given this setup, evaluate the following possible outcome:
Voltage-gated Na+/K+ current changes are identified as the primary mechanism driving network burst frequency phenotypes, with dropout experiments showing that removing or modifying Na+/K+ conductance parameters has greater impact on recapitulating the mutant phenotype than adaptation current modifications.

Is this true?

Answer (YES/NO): NO